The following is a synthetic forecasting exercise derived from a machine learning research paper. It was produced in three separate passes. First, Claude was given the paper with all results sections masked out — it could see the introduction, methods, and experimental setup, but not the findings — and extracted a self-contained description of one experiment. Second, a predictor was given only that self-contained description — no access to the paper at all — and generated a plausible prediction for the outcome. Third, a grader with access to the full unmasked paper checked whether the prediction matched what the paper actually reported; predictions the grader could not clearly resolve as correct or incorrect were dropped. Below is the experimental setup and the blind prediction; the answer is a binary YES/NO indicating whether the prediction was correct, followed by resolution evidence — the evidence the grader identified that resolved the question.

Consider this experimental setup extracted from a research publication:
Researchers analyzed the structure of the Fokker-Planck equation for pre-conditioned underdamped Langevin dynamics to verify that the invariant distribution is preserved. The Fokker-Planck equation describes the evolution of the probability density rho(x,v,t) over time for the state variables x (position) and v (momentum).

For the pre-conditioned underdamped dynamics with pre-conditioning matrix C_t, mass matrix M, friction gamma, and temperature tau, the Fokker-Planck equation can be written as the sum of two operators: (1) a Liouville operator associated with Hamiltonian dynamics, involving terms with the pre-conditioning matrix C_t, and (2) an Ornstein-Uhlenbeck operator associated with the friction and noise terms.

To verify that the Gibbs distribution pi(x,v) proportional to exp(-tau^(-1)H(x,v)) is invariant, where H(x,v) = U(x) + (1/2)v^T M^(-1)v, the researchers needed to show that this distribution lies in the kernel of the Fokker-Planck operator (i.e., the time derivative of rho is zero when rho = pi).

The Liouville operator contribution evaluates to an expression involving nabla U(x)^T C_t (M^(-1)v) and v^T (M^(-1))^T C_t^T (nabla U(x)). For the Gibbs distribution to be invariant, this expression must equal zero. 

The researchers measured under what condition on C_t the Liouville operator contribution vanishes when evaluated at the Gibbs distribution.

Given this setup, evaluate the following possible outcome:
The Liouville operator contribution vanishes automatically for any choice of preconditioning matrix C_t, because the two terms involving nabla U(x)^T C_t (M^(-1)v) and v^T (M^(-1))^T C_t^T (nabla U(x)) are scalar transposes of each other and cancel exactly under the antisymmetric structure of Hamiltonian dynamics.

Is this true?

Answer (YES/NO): NO